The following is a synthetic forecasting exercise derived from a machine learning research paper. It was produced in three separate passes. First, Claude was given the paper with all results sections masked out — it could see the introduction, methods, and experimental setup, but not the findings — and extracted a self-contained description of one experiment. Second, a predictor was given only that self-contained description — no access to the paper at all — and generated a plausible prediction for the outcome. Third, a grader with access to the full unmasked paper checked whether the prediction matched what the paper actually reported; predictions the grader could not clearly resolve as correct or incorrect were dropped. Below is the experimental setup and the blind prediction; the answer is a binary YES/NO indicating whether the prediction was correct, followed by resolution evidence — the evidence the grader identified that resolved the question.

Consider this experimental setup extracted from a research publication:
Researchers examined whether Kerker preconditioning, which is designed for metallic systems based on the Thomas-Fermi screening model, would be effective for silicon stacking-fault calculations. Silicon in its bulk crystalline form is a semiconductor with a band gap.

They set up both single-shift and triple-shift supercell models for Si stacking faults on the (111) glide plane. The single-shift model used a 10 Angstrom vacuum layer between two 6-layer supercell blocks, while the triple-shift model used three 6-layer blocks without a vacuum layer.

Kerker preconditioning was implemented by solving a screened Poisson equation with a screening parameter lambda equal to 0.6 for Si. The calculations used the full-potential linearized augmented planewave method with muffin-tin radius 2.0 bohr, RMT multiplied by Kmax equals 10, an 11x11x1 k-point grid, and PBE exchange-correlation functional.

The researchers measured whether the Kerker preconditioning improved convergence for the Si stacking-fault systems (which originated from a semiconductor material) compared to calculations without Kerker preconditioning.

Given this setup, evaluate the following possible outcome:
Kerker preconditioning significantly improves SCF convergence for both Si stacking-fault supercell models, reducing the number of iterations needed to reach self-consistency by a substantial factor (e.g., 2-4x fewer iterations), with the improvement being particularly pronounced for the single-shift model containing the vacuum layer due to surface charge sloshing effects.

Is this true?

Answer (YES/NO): NO